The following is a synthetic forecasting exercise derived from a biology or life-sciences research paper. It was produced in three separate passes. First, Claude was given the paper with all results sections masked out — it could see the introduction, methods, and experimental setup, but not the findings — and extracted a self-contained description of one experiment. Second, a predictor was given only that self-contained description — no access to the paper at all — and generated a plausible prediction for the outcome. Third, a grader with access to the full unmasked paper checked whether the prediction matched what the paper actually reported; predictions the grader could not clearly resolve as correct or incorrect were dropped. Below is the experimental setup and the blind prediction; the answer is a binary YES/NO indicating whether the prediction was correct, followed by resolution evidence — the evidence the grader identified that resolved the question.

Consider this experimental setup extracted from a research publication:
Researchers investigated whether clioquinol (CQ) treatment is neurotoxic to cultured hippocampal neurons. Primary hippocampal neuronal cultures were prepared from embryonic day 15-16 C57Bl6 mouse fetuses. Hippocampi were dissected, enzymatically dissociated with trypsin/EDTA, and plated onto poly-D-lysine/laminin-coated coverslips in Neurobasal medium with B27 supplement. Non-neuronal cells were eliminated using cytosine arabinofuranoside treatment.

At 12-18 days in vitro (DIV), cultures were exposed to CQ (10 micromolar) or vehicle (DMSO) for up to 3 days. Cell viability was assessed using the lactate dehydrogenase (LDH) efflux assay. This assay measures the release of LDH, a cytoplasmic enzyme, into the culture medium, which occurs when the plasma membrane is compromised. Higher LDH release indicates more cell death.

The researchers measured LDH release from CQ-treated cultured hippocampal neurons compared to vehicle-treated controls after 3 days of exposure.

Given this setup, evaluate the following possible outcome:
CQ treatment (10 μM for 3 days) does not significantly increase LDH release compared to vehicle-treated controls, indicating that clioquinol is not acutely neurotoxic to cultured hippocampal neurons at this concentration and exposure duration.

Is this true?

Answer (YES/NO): YES